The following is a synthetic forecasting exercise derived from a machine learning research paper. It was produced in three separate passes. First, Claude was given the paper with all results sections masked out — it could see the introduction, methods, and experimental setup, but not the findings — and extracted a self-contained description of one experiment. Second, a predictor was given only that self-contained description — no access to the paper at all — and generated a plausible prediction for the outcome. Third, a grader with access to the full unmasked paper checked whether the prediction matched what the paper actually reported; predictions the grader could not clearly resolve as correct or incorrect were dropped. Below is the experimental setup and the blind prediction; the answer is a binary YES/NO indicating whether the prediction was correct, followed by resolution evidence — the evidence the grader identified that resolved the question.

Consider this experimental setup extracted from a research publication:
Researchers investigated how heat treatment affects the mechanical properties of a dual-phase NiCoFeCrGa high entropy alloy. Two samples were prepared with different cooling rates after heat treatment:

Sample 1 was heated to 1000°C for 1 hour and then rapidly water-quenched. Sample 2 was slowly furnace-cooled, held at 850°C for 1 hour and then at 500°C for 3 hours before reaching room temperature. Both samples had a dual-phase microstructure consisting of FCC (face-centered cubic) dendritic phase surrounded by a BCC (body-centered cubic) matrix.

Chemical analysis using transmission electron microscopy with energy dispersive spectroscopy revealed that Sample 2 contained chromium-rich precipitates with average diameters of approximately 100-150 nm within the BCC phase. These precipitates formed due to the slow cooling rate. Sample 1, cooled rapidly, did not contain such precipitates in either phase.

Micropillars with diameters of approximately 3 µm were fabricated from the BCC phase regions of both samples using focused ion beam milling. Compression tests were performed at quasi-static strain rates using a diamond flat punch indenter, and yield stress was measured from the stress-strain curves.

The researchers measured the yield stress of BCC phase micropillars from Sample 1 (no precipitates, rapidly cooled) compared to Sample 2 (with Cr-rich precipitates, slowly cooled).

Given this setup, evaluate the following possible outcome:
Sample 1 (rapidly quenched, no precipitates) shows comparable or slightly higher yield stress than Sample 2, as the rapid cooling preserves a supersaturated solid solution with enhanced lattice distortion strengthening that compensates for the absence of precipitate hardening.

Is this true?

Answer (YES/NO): NO